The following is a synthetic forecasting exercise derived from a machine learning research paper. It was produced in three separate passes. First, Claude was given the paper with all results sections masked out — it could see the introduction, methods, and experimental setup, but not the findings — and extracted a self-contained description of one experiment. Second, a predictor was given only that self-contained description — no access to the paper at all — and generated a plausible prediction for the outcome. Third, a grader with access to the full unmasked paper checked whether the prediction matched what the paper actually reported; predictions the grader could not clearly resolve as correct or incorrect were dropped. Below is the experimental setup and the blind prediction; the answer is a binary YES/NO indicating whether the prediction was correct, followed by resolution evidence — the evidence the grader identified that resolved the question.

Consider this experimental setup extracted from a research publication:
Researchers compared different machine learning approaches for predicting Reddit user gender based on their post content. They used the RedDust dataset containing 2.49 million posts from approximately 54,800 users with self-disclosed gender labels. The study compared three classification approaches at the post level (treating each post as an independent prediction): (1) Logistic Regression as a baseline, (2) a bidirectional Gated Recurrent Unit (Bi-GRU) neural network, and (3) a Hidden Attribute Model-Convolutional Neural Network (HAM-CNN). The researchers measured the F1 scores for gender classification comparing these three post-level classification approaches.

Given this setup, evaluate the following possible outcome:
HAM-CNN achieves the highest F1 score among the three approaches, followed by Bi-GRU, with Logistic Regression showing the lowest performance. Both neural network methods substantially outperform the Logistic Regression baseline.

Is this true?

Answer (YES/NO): NO